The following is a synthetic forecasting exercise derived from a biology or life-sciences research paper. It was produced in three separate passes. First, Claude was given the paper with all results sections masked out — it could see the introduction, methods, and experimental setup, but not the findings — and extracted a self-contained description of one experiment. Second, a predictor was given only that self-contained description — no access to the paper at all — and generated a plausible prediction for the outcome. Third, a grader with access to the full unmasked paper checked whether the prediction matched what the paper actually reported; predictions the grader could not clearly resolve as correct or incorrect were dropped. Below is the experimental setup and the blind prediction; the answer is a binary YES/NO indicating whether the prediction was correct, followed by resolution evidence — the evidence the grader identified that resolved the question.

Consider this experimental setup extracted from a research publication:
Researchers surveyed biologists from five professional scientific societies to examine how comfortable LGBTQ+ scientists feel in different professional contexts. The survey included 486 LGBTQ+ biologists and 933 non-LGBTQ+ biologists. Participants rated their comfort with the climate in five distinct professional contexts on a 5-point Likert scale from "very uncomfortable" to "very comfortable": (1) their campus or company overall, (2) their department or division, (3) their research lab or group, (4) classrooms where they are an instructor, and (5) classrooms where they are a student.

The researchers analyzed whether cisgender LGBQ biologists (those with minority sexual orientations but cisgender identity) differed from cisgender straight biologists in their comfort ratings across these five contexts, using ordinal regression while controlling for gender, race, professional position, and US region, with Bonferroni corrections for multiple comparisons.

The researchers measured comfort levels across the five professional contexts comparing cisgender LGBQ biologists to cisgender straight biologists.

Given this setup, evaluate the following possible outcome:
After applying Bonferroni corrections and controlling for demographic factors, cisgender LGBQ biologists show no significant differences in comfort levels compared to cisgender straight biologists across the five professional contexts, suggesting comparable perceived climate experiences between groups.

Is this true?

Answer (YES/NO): YES